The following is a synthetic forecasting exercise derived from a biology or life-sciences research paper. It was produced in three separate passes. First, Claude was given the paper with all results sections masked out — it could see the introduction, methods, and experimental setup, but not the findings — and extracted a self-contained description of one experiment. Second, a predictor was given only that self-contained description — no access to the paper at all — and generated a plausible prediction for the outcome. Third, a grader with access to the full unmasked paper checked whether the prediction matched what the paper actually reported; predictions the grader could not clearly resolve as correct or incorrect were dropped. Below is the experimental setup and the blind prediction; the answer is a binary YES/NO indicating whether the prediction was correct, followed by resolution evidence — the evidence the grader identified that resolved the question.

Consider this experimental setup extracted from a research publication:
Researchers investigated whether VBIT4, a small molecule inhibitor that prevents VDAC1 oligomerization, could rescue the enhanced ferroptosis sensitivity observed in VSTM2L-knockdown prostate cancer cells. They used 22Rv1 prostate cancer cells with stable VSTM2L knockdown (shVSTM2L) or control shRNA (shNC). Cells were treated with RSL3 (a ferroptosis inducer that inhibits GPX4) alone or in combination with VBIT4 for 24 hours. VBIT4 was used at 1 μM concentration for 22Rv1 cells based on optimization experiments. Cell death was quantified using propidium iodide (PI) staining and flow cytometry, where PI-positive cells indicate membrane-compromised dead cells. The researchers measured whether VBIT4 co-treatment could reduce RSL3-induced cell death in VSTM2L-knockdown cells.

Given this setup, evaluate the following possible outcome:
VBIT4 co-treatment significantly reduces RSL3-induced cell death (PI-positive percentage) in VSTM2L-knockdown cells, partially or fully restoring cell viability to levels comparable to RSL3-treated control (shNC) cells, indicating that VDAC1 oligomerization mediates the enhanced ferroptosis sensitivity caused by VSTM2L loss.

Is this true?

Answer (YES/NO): YES